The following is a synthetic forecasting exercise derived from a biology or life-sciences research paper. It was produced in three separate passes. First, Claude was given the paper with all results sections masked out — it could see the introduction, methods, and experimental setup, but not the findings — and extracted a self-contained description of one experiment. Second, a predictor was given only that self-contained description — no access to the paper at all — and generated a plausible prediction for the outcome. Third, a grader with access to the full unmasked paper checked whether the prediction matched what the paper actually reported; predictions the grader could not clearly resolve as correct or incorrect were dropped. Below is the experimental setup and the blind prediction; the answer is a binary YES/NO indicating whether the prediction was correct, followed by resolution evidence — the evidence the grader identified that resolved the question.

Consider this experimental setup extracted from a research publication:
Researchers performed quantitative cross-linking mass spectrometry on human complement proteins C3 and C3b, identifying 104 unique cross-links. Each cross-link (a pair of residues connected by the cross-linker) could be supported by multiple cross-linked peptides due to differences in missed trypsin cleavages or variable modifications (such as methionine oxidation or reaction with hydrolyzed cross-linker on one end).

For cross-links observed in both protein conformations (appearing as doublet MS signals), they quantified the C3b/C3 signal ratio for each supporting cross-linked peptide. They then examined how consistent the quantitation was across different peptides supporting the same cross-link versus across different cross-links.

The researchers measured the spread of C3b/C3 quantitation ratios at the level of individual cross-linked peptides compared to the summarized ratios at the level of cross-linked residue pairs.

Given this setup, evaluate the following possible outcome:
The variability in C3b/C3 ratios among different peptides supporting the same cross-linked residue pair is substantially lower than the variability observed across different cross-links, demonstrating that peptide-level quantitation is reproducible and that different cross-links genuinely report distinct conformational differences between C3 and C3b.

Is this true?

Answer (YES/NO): NO